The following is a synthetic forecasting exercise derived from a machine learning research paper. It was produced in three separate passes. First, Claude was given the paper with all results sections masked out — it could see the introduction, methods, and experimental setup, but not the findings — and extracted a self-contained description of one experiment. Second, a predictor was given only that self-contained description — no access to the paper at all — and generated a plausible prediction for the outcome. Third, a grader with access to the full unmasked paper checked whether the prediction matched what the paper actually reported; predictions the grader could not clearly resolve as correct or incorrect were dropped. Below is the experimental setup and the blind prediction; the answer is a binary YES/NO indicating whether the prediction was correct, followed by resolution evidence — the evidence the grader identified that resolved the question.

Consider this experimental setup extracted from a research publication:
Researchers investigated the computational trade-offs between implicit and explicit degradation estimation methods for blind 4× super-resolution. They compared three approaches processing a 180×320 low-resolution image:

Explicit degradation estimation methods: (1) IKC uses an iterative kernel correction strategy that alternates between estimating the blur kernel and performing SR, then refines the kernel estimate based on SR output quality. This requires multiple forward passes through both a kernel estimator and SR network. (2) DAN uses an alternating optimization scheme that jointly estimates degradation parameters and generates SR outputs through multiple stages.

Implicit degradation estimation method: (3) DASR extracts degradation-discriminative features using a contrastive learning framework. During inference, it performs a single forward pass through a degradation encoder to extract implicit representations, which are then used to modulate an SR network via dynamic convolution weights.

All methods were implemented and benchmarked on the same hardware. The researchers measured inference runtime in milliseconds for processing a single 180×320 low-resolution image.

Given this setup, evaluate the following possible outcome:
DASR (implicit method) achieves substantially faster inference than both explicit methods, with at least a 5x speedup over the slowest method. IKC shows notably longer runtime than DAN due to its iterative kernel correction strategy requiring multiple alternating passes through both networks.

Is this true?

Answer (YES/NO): YES